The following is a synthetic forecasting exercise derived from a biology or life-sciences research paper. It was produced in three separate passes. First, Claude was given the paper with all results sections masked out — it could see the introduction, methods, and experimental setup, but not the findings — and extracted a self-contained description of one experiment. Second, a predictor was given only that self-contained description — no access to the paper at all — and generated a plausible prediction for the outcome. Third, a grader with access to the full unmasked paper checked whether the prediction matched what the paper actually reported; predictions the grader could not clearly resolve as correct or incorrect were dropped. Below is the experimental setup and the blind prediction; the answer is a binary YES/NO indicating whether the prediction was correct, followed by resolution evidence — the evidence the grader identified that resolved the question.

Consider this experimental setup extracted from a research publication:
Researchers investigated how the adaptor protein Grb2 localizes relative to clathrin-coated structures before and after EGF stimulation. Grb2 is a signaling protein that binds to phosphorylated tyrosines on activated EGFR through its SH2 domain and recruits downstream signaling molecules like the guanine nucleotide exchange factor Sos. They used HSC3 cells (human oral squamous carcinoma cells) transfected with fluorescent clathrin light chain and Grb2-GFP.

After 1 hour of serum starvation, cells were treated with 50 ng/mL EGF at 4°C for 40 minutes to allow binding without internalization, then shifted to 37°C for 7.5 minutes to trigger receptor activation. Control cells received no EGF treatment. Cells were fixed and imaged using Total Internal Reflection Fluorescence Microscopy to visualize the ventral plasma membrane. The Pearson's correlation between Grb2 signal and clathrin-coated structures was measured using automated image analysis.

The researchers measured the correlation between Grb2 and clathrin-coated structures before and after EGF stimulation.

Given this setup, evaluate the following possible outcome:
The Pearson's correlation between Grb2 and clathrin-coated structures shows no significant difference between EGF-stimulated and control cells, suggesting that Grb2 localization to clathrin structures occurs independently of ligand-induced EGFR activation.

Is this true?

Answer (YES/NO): NO